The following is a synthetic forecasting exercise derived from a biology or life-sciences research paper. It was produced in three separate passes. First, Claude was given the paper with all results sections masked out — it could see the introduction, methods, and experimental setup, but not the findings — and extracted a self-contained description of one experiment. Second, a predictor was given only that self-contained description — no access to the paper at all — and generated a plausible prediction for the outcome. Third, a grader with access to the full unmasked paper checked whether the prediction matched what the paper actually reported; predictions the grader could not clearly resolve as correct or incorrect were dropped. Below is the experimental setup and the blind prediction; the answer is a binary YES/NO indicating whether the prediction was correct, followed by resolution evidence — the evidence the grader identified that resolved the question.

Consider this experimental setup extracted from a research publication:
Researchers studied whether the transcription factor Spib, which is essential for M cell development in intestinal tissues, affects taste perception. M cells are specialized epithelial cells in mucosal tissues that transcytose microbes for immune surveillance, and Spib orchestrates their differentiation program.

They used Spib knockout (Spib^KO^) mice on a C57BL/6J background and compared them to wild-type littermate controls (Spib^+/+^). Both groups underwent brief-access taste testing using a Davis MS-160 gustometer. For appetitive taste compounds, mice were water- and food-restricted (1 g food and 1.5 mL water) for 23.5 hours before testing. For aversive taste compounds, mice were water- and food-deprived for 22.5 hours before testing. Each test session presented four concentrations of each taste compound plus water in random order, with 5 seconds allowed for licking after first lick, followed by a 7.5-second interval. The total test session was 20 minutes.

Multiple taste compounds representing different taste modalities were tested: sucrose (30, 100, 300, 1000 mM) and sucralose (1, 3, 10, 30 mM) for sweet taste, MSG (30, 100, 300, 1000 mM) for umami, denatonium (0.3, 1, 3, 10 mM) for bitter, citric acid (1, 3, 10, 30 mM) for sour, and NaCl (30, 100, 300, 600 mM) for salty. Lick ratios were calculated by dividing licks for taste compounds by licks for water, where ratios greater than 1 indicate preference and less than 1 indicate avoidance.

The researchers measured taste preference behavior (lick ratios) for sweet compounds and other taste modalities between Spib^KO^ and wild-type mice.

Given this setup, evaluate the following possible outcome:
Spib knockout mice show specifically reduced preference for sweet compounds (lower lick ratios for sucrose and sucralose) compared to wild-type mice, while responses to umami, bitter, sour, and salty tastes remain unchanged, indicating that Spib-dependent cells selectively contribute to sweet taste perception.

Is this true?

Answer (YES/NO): NO